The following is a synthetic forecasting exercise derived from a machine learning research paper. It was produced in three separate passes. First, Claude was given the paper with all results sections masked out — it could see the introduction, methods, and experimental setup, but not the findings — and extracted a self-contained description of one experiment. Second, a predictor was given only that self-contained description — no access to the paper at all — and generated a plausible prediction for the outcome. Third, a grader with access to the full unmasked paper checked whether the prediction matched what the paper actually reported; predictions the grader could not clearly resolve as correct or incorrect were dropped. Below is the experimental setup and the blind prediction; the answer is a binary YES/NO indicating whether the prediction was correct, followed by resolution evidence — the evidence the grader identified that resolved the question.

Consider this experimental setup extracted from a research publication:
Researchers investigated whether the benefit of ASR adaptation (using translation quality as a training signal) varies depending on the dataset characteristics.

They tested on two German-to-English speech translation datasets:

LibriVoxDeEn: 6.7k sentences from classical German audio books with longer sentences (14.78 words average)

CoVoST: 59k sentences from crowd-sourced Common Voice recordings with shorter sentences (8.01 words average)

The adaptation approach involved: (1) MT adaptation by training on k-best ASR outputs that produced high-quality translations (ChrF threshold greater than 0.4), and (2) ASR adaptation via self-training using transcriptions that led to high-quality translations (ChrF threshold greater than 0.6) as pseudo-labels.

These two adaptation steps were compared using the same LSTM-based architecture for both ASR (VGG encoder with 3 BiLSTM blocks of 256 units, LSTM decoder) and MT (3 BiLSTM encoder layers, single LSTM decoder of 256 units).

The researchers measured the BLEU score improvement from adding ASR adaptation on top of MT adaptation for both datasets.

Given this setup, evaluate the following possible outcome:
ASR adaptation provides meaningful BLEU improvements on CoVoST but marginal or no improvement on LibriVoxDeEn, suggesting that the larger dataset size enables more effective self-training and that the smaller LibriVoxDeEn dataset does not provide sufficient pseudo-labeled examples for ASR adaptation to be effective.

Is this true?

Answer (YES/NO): NO